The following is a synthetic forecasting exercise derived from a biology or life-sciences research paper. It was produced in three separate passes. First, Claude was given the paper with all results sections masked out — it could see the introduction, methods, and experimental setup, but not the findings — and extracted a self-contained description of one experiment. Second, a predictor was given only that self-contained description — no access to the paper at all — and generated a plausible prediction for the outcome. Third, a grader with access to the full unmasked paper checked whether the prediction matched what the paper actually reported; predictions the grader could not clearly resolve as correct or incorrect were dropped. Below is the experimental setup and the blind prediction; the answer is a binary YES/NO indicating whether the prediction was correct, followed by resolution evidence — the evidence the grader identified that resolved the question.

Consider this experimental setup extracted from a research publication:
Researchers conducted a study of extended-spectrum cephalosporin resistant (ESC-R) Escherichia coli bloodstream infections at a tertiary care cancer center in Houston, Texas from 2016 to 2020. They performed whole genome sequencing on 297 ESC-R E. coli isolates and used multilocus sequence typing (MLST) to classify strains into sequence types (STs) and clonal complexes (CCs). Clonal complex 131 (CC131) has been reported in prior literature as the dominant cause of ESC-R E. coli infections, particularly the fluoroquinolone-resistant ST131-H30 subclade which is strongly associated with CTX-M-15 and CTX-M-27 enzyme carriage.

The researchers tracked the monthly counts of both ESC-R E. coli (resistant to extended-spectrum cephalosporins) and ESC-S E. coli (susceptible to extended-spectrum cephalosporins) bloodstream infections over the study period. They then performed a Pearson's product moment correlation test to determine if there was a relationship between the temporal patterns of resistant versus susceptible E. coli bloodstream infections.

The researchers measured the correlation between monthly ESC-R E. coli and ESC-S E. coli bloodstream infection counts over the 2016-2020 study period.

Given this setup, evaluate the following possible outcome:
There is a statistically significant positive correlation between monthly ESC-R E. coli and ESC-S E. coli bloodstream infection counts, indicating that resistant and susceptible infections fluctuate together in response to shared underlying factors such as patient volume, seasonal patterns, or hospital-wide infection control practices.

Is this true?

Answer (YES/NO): NO